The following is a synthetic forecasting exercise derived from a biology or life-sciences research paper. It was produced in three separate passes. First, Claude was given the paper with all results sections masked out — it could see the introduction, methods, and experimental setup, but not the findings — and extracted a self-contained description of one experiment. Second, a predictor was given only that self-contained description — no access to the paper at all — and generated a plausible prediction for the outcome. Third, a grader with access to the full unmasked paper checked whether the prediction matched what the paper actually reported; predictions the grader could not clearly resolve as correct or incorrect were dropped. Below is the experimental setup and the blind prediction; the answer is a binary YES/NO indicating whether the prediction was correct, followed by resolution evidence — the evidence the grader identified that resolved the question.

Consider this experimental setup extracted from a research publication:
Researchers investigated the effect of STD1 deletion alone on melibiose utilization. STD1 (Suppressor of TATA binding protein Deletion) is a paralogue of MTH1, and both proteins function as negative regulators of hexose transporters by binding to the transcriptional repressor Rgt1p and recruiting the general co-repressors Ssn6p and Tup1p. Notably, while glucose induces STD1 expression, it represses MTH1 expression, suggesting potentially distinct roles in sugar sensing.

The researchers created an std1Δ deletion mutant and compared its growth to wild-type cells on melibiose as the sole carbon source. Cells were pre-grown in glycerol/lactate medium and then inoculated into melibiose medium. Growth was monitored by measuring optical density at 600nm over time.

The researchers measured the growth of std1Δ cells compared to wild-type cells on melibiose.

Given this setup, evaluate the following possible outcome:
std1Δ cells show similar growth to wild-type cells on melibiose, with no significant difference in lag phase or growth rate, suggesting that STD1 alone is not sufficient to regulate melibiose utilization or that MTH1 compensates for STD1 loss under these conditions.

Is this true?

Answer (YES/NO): YES